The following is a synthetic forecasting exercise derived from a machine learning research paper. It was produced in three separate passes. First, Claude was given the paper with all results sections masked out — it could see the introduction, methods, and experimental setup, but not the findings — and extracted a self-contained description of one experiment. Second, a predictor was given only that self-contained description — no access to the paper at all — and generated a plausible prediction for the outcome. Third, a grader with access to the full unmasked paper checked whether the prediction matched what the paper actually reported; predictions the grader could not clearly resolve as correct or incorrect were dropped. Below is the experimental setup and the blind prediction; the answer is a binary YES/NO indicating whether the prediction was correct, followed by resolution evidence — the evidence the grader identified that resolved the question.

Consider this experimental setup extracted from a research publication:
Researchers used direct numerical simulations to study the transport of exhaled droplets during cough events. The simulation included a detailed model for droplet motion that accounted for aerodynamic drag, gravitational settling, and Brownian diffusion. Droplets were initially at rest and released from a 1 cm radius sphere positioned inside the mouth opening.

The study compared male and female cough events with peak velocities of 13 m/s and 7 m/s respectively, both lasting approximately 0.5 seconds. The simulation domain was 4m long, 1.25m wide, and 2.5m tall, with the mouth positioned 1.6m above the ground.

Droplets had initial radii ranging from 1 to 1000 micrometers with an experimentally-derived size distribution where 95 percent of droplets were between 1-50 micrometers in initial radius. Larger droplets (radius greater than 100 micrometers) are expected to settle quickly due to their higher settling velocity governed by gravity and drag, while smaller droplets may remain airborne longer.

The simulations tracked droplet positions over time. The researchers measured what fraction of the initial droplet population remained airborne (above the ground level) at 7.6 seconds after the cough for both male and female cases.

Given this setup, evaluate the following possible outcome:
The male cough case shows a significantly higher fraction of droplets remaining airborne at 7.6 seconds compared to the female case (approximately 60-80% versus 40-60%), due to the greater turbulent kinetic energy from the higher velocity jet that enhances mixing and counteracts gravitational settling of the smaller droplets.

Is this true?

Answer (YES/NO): NO